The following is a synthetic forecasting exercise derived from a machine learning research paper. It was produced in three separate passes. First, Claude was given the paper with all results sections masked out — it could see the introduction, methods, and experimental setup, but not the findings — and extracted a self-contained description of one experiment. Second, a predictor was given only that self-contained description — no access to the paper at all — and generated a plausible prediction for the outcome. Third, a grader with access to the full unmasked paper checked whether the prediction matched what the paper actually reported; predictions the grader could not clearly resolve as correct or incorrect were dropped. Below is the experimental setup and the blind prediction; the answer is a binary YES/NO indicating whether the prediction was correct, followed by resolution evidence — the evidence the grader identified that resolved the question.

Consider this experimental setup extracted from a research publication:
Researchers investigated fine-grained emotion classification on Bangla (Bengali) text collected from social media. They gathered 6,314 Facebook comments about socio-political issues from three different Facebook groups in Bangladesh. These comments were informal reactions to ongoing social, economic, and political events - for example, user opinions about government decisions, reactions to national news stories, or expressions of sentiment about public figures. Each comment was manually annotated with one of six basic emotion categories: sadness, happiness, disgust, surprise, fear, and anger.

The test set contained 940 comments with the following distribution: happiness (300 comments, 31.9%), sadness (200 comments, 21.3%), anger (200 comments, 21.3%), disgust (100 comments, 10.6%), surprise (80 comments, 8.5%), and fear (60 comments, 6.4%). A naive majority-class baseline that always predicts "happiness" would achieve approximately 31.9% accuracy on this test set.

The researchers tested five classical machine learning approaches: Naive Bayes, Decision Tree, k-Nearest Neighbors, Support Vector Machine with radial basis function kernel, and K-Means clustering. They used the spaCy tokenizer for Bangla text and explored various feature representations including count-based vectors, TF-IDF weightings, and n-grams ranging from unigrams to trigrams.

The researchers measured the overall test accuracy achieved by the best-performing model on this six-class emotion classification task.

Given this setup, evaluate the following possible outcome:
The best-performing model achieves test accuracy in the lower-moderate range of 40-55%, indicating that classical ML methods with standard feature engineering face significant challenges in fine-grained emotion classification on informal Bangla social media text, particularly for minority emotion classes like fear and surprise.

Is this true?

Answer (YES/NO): YES